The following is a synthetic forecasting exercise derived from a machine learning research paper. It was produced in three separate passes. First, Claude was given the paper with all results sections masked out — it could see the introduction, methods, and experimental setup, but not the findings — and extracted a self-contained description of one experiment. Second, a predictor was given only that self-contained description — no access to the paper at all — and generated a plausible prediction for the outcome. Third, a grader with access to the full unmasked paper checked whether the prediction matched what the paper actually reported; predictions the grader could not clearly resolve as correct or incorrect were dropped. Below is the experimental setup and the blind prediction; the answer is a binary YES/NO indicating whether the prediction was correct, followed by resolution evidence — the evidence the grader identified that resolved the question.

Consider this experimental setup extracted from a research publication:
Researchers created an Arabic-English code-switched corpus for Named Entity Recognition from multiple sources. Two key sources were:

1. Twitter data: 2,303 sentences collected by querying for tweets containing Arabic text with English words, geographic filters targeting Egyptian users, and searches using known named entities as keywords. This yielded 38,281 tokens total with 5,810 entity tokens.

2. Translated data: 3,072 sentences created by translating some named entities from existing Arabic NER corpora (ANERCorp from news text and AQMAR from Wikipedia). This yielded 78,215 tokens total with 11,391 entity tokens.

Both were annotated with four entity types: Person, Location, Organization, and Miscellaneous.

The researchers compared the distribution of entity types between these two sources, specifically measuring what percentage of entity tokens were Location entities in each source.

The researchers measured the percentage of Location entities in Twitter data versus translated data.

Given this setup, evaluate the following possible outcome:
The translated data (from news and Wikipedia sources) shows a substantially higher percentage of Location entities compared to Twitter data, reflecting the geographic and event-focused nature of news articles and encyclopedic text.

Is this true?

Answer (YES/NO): YES